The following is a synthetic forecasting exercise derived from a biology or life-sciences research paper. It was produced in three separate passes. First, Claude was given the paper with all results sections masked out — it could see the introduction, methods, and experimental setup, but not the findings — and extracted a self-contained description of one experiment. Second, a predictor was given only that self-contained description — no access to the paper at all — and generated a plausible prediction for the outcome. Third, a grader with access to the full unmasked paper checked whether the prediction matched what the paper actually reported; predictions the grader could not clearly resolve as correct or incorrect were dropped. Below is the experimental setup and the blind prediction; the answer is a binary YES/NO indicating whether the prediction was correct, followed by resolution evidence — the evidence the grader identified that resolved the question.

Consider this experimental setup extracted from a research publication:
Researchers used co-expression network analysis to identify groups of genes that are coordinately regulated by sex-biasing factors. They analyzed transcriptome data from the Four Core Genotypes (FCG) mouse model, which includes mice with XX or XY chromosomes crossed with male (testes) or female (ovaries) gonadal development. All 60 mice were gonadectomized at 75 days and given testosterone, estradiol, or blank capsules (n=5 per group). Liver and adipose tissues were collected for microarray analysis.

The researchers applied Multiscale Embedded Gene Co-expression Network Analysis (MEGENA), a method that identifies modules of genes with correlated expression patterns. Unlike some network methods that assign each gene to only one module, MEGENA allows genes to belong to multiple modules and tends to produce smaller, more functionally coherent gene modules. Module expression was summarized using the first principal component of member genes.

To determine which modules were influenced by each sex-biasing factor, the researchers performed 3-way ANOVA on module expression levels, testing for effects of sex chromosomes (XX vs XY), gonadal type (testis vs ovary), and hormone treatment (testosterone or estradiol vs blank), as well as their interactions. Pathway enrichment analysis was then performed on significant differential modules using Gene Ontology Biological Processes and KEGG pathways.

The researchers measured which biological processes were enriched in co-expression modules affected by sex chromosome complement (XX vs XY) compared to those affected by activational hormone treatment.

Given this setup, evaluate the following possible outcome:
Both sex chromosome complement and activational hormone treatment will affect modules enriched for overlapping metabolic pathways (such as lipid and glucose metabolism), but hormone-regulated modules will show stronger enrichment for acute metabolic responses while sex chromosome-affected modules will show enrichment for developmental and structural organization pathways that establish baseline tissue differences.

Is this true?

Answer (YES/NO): NO